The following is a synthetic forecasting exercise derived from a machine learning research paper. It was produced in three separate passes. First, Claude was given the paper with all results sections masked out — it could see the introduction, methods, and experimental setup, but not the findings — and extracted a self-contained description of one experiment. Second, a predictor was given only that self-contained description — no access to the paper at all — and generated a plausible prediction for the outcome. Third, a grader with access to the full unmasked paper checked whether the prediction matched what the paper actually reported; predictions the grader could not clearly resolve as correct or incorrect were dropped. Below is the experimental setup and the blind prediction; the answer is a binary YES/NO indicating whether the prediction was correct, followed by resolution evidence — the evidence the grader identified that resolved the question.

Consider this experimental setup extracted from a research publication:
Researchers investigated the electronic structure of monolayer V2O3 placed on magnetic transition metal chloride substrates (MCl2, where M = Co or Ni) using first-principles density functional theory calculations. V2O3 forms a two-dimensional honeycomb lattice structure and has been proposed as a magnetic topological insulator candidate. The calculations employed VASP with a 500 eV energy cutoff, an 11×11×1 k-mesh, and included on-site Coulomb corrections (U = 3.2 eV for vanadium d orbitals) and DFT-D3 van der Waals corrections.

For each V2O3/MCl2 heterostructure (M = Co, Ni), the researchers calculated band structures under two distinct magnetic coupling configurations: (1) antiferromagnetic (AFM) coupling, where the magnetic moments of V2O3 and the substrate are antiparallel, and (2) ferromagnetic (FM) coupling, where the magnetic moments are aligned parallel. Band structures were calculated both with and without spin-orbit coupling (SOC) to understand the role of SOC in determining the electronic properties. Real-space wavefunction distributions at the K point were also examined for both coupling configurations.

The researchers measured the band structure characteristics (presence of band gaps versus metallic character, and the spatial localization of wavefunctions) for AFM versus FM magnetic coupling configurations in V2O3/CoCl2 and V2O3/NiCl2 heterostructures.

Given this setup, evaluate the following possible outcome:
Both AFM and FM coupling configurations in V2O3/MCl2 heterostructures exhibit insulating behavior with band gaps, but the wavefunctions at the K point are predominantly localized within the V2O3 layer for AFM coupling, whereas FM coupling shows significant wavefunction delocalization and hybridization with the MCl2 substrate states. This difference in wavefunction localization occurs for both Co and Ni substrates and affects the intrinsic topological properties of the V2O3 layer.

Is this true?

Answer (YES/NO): NO